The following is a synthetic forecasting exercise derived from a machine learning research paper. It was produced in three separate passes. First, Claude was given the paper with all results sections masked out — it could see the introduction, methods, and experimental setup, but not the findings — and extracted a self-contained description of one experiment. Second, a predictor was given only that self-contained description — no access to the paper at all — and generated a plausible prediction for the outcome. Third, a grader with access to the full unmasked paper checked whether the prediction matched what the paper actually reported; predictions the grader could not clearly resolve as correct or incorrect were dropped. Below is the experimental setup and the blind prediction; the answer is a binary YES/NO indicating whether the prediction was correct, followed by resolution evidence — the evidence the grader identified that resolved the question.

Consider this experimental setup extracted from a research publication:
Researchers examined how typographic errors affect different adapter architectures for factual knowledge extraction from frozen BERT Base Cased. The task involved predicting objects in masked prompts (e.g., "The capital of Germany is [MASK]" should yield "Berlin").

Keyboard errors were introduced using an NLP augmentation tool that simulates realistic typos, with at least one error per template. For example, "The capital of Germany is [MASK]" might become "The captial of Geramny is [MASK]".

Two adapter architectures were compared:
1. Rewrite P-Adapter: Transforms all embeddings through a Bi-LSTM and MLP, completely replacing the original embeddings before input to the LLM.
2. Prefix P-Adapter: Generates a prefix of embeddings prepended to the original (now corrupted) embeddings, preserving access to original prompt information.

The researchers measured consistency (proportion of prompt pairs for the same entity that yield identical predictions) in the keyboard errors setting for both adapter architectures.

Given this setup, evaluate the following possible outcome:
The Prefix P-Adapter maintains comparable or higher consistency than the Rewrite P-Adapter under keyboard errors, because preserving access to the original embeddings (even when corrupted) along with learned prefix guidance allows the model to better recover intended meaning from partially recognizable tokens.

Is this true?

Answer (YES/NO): YES